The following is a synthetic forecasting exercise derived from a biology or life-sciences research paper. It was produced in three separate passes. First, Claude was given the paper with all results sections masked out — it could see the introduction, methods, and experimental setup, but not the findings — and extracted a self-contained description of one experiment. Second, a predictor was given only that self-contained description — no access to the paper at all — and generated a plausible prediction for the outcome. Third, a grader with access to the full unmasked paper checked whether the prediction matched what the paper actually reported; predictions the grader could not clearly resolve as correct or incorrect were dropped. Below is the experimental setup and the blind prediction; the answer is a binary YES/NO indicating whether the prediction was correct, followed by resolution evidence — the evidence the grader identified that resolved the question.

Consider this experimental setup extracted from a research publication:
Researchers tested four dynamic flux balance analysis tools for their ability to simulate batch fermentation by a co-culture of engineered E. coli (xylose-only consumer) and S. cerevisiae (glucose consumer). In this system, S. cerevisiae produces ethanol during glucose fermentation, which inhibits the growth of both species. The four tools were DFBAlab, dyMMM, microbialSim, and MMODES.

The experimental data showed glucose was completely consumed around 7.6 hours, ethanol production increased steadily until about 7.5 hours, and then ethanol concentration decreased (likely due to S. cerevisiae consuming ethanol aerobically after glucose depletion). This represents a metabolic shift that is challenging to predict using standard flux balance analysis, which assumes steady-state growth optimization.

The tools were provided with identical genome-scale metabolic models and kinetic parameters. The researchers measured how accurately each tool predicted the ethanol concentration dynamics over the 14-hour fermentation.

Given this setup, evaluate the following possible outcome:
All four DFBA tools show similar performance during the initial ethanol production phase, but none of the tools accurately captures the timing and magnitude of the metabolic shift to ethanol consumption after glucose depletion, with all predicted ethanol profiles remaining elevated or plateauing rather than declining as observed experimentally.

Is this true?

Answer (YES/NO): NO